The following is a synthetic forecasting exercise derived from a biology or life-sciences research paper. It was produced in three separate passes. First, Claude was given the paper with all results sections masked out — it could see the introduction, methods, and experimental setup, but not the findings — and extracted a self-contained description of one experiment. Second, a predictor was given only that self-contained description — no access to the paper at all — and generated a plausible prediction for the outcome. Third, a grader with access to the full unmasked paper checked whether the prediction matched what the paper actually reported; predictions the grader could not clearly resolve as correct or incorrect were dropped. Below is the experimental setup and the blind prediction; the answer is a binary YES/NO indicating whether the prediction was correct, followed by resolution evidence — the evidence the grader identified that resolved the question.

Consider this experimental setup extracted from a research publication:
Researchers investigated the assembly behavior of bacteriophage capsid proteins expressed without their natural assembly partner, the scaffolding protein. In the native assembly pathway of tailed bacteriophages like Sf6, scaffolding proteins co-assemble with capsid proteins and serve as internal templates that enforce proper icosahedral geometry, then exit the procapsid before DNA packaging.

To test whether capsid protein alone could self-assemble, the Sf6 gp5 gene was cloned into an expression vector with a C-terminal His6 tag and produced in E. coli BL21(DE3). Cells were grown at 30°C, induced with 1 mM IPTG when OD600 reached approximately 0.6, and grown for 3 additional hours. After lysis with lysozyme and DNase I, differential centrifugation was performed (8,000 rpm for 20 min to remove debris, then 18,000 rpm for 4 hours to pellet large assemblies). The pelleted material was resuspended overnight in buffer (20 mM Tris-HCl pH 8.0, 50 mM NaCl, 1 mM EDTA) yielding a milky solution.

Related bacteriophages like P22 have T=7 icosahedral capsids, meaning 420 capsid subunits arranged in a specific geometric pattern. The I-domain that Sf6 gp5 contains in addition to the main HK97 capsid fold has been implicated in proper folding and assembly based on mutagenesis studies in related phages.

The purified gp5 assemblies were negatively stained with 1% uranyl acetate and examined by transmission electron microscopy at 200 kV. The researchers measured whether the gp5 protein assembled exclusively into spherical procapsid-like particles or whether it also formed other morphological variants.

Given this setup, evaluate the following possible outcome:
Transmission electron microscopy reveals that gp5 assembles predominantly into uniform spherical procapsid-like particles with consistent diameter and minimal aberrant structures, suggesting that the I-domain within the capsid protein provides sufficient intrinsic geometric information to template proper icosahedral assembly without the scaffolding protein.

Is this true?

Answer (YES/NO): NO